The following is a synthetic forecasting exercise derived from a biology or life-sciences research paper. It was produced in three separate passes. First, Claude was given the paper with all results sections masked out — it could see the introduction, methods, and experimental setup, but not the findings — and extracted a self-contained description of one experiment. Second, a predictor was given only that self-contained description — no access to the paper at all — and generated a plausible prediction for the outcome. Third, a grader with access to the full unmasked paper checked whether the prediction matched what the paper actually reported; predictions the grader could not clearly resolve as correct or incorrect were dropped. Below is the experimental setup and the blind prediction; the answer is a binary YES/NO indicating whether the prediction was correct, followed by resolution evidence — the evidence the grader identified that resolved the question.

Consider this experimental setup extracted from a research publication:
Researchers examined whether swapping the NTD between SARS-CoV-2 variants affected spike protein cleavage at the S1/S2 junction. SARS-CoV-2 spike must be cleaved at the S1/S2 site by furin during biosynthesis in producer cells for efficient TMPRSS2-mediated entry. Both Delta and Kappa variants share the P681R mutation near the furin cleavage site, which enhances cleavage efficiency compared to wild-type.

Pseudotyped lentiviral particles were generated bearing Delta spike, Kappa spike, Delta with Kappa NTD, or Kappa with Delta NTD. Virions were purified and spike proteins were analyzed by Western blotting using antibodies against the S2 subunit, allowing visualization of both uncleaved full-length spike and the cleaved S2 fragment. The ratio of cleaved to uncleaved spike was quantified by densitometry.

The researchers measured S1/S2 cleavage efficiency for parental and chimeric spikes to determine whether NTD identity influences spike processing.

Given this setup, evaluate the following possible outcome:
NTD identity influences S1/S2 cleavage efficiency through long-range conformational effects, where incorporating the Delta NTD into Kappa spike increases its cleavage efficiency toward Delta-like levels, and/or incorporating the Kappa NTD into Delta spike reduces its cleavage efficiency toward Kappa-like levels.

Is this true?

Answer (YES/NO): YES